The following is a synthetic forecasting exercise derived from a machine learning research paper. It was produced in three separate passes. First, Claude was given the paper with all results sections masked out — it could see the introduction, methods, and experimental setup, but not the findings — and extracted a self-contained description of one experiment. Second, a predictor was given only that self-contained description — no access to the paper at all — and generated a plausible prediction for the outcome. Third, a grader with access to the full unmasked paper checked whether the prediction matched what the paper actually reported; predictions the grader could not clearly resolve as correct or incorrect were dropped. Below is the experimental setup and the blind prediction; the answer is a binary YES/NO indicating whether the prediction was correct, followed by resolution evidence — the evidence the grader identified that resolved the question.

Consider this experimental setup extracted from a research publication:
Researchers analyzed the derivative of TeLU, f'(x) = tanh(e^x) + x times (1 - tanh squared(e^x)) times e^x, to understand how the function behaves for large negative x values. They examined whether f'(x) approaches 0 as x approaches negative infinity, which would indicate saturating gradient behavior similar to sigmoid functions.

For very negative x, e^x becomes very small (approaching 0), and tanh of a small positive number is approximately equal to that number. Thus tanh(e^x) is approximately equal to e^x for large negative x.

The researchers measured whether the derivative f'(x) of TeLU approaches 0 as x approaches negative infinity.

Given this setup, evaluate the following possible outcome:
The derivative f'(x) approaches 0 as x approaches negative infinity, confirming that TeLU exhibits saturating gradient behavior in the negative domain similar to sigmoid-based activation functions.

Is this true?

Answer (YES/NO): YES